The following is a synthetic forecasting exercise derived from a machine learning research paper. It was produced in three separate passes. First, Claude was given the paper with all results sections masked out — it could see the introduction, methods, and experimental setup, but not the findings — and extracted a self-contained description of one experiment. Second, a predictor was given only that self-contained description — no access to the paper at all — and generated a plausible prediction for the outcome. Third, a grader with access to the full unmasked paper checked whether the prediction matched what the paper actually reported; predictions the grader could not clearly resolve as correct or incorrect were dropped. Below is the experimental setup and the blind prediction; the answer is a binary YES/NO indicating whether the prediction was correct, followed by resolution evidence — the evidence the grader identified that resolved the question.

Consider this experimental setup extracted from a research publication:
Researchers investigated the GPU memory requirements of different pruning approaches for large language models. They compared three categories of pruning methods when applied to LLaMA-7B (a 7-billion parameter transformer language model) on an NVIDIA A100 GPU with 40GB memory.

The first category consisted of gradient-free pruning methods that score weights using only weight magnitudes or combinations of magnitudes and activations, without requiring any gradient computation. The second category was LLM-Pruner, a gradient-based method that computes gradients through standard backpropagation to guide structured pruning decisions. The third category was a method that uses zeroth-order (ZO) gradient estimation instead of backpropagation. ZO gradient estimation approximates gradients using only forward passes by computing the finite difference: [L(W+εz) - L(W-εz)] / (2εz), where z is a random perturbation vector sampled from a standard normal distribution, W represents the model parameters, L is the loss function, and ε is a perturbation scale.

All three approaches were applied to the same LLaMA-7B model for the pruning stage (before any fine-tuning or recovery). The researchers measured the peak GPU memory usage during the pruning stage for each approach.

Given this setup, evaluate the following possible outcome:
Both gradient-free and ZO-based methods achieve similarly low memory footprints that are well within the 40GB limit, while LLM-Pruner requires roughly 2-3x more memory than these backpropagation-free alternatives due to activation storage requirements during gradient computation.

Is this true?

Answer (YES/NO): YES